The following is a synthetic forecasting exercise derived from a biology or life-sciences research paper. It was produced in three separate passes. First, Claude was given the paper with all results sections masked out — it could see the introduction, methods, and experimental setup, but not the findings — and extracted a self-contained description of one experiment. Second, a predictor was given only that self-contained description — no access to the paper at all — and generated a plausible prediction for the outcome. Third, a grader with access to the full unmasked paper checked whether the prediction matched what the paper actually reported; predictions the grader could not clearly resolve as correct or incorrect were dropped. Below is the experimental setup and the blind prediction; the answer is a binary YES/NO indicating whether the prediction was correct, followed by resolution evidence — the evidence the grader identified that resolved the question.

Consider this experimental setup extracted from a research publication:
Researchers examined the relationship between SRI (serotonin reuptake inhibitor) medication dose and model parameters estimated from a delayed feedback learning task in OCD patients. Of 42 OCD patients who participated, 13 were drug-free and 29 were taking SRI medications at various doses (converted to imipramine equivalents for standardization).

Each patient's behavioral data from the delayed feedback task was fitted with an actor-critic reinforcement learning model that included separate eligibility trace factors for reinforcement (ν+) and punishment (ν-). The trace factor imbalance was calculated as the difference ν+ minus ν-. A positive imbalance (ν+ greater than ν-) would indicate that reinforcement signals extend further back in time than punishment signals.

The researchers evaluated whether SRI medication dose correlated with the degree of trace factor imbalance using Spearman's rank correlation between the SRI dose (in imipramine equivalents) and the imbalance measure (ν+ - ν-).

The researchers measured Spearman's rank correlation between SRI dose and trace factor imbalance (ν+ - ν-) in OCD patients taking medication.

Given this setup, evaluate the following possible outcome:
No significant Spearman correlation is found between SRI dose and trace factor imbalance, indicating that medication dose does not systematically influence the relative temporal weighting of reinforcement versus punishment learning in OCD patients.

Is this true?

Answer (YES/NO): NO